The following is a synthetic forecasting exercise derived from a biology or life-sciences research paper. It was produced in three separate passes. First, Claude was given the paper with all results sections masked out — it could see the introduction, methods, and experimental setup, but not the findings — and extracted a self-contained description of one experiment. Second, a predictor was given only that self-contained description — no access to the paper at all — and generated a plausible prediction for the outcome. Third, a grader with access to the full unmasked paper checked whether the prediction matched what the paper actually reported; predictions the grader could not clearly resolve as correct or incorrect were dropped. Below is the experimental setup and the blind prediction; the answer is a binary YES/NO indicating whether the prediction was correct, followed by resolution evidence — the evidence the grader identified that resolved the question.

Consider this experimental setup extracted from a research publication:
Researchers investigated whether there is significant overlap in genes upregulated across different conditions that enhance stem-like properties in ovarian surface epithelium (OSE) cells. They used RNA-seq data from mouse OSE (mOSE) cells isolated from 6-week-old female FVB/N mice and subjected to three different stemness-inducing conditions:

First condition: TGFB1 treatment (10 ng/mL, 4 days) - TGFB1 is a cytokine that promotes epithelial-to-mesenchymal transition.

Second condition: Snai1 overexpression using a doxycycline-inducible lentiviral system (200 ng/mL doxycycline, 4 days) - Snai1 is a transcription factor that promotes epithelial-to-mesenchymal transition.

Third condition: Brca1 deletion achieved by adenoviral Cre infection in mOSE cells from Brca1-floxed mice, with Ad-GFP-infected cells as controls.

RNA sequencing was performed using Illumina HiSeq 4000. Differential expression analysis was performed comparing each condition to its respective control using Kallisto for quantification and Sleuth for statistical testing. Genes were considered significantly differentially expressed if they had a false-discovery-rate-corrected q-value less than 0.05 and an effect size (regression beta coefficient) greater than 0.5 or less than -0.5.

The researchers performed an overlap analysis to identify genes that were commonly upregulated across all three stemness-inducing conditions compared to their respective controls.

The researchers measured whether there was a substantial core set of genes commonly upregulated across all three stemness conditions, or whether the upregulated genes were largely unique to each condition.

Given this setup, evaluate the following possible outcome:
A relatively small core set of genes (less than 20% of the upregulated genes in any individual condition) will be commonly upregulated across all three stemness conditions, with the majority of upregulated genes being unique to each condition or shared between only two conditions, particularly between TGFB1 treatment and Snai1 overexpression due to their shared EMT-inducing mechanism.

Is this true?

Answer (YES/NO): YES